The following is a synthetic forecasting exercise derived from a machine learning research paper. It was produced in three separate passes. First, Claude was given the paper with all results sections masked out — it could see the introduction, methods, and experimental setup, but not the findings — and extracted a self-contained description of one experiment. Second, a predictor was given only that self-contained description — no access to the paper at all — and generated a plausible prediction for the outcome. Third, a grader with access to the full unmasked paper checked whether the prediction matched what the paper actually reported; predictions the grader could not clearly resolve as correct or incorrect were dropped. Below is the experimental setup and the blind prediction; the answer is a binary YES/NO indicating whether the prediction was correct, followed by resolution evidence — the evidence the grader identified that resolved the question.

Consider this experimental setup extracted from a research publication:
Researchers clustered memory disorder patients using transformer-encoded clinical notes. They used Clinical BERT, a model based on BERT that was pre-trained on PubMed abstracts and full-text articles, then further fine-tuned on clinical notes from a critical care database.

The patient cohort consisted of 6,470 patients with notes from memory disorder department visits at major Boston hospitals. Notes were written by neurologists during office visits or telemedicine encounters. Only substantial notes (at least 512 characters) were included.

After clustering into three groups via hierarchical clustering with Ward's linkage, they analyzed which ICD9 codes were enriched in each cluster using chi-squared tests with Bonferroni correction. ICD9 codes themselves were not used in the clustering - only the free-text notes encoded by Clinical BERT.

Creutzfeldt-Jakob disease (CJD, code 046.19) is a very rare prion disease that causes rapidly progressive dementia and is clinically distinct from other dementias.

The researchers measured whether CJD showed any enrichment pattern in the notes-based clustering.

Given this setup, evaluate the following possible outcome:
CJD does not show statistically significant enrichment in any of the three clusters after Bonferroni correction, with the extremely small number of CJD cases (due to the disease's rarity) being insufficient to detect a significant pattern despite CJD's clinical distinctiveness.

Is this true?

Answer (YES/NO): YES